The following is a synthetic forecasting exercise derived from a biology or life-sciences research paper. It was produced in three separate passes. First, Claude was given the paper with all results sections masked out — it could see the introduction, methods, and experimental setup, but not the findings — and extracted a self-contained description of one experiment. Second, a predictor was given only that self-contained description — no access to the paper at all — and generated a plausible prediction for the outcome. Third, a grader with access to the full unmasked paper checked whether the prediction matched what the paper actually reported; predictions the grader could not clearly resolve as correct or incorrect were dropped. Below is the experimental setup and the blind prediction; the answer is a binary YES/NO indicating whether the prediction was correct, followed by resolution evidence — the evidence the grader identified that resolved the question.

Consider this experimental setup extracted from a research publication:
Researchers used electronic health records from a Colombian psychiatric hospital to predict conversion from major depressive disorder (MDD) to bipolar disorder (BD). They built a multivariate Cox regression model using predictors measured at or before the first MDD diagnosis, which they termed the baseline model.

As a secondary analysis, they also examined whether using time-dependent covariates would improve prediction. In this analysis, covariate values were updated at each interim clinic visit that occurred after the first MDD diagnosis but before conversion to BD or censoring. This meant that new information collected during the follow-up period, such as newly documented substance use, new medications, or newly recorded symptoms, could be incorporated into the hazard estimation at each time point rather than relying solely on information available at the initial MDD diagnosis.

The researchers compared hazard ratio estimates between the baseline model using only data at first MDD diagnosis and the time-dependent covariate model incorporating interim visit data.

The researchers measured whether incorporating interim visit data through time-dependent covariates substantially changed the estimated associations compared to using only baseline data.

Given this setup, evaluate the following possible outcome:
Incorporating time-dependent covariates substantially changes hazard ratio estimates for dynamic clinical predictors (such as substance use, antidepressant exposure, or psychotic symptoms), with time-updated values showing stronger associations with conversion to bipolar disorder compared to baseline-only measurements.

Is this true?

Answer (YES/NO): NO